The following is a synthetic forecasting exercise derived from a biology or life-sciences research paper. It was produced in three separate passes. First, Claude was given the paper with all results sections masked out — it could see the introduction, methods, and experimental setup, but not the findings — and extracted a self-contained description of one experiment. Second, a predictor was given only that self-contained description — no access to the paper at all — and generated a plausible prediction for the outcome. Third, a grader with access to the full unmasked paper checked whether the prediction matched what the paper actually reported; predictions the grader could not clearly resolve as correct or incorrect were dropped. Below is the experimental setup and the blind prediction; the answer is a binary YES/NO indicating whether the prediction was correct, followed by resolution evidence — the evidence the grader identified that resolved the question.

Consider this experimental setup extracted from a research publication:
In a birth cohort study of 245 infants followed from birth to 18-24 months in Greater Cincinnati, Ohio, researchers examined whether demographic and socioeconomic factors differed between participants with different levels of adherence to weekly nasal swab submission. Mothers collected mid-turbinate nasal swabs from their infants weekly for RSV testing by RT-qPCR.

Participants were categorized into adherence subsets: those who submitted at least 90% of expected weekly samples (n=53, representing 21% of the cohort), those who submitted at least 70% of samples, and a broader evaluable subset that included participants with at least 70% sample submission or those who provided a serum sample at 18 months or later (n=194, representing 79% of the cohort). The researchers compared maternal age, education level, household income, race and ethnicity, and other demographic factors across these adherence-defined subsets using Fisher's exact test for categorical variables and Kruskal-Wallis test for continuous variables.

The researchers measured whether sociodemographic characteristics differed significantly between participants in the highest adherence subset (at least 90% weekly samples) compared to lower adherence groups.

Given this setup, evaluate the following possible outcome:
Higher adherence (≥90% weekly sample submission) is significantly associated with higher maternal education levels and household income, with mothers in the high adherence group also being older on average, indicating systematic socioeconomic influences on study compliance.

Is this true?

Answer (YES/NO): NO